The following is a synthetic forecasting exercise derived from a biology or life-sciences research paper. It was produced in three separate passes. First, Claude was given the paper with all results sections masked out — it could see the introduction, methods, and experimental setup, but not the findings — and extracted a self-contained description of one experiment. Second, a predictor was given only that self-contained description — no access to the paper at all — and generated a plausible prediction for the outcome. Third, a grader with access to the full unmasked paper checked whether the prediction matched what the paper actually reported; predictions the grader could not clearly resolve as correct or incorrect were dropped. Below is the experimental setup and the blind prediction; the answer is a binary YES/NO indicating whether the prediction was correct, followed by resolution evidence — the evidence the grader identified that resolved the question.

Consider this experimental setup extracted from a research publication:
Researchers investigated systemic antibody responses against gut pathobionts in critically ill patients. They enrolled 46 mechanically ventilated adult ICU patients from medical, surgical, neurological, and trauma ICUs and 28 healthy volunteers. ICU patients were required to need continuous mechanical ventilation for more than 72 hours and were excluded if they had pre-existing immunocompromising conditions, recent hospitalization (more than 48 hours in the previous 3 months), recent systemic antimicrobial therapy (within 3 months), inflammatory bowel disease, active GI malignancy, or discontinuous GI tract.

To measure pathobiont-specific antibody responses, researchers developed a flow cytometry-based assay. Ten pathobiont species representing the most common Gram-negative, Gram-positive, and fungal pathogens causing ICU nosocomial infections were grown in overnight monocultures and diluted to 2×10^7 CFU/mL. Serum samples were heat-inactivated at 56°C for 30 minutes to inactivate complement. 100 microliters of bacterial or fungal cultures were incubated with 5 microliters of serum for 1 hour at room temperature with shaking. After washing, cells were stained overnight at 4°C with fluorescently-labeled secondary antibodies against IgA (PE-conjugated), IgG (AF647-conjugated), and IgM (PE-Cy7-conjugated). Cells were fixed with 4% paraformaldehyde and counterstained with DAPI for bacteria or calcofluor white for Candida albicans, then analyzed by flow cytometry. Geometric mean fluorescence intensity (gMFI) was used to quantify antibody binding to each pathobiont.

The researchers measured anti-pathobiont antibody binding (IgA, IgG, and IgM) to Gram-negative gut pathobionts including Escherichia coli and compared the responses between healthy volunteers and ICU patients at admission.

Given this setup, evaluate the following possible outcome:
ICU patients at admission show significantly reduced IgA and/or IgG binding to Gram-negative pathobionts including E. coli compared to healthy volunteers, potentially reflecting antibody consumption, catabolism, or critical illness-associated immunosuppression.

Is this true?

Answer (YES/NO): YES